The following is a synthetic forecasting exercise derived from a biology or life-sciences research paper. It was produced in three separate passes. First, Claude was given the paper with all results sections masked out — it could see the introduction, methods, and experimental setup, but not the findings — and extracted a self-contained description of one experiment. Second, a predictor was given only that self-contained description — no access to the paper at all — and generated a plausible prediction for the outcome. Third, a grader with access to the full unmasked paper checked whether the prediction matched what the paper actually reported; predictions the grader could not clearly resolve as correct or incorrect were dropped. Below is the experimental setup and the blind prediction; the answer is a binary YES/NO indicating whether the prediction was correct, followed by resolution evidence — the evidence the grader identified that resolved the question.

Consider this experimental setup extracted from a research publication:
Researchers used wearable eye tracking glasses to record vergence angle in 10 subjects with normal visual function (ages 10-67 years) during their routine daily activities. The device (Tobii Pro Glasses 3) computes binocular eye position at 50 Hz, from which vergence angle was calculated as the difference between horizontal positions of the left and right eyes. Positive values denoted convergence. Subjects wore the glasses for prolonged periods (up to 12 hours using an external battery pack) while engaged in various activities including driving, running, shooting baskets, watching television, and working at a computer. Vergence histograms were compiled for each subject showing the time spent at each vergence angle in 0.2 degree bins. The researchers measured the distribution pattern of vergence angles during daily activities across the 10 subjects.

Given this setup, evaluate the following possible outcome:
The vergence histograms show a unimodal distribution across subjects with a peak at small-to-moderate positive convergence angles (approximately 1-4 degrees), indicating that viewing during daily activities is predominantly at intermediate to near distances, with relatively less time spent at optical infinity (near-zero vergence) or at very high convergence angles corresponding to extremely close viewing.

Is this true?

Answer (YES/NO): NO